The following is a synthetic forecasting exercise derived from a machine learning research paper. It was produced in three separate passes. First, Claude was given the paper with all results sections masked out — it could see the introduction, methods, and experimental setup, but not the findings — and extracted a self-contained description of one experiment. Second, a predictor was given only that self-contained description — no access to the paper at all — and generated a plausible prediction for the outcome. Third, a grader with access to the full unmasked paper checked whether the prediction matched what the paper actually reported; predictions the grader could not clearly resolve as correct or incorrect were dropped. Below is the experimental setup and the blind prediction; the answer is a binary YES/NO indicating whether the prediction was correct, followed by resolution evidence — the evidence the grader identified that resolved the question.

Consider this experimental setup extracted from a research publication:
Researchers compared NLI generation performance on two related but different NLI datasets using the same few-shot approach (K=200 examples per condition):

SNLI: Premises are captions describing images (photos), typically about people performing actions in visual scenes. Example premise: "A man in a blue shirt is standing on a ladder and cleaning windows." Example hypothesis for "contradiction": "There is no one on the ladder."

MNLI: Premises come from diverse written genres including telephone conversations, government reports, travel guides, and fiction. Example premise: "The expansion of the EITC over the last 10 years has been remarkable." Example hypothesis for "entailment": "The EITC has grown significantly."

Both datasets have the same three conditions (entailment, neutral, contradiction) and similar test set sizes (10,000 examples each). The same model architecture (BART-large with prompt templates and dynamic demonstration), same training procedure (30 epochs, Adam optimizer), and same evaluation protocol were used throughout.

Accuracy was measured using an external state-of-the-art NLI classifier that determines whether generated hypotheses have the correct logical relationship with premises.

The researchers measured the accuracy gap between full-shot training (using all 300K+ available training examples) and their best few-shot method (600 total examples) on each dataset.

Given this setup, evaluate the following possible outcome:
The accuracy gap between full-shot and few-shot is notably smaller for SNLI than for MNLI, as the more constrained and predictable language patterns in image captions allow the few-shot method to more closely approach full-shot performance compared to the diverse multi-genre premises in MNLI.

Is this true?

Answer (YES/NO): YES